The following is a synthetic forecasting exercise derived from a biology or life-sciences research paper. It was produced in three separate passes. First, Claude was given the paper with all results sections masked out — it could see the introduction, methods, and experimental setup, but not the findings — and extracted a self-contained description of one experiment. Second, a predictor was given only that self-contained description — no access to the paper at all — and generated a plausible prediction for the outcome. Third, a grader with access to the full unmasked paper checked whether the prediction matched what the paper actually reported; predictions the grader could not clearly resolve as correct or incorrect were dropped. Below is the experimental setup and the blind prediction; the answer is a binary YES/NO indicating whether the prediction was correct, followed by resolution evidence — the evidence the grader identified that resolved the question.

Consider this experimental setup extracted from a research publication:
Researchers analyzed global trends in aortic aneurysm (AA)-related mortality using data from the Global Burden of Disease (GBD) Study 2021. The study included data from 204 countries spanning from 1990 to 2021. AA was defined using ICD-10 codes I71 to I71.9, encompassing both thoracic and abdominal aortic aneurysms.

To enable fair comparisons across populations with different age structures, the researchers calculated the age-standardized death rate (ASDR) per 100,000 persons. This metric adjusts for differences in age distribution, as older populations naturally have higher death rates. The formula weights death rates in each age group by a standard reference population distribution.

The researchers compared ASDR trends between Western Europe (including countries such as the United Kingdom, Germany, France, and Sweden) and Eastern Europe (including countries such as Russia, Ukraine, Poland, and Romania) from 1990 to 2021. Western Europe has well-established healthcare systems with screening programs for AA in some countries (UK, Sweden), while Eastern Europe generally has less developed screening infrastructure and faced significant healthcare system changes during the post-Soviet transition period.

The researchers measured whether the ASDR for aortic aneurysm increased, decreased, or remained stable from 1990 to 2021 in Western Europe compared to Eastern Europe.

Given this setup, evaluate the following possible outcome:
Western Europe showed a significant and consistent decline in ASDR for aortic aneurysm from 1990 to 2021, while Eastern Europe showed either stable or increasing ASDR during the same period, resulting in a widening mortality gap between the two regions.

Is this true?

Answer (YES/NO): YES